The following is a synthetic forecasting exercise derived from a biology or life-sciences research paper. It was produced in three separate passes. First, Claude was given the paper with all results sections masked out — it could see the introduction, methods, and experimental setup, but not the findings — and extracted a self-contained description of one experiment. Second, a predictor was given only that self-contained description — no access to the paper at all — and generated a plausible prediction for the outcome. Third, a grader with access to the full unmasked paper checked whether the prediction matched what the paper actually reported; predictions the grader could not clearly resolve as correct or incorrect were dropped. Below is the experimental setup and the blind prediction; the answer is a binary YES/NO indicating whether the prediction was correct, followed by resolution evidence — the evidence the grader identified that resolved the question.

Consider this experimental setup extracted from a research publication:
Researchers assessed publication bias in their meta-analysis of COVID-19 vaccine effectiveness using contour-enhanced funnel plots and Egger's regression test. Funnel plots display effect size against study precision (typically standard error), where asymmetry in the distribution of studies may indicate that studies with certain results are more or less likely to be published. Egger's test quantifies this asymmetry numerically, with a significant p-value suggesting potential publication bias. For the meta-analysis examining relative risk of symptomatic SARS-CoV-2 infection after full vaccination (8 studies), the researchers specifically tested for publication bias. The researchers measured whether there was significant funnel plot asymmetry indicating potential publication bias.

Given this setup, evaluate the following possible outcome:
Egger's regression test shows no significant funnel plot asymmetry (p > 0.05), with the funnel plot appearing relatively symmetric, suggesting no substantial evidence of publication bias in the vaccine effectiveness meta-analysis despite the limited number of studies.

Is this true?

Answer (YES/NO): NO